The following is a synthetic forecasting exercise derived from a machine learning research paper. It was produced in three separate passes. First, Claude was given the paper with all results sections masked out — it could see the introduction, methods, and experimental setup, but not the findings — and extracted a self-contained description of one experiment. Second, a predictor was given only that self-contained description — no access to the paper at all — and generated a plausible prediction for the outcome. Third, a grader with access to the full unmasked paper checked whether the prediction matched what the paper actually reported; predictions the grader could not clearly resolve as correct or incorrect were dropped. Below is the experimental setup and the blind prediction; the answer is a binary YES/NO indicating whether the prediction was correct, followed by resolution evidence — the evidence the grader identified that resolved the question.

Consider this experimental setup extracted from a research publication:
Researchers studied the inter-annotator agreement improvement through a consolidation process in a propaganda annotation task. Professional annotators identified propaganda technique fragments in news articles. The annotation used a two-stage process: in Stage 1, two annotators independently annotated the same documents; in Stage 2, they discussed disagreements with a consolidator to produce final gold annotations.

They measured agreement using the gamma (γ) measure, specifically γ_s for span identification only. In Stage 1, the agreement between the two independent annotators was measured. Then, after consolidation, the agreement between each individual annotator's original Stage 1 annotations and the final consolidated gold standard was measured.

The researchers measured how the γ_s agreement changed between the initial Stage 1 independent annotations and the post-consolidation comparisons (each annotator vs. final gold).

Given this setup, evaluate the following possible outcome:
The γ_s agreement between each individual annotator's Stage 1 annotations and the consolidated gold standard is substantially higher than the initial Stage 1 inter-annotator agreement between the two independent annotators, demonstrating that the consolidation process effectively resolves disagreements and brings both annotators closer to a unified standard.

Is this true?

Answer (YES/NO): YES